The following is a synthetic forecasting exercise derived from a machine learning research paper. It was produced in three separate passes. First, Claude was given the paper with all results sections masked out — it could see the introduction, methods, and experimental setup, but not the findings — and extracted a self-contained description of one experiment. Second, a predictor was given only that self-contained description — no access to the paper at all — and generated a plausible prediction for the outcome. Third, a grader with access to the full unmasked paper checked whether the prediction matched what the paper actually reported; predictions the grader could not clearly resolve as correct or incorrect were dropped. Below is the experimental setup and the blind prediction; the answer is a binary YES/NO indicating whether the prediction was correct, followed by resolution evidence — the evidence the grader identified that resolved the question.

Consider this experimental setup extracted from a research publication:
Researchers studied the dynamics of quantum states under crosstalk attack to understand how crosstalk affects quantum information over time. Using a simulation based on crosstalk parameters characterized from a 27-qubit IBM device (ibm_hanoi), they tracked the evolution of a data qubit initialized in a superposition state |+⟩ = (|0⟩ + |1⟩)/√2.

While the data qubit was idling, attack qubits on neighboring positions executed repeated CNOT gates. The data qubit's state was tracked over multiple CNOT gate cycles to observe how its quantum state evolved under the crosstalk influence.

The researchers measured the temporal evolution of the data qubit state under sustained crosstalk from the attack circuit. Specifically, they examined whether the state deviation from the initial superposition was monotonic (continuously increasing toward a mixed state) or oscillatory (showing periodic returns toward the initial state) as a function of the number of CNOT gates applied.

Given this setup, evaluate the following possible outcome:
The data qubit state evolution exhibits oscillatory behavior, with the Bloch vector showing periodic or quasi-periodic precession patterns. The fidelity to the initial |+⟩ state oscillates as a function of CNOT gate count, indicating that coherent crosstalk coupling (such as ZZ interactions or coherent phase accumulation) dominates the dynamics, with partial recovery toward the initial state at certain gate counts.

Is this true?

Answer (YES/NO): YES